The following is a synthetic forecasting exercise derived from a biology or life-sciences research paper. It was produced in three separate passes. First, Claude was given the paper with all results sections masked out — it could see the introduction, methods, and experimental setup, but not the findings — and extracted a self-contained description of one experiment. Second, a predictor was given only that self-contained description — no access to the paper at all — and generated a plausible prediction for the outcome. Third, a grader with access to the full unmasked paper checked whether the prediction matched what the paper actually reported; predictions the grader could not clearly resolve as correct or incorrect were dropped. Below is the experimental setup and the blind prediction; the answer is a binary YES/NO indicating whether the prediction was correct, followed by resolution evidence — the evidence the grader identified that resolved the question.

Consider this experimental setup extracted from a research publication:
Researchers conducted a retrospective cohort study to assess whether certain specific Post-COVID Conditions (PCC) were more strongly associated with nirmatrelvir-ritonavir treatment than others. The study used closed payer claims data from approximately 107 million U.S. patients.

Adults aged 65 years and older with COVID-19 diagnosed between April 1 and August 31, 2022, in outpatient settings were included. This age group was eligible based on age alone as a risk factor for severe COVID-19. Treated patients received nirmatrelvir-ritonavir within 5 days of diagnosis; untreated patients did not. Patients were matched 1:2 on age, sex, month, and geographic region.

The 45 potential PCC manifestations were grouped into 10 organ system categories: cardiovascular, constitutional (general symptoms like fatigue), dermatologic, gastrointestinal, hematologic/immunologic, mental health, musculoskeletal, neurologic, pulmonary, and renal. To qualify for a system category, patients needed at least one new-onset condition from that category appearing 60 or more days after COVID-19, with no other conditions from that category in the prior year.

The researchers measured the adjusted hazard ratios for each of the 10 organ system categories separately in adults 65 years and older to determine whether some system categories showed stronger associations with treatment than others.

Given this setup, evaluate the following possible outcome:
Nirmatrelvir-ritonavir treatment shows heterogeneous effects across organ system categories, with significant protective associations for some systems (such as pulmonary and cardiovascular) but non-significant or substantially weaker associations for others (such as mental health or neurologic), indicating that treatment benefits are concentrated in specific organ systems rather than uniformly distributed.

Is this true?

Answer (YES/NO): NO